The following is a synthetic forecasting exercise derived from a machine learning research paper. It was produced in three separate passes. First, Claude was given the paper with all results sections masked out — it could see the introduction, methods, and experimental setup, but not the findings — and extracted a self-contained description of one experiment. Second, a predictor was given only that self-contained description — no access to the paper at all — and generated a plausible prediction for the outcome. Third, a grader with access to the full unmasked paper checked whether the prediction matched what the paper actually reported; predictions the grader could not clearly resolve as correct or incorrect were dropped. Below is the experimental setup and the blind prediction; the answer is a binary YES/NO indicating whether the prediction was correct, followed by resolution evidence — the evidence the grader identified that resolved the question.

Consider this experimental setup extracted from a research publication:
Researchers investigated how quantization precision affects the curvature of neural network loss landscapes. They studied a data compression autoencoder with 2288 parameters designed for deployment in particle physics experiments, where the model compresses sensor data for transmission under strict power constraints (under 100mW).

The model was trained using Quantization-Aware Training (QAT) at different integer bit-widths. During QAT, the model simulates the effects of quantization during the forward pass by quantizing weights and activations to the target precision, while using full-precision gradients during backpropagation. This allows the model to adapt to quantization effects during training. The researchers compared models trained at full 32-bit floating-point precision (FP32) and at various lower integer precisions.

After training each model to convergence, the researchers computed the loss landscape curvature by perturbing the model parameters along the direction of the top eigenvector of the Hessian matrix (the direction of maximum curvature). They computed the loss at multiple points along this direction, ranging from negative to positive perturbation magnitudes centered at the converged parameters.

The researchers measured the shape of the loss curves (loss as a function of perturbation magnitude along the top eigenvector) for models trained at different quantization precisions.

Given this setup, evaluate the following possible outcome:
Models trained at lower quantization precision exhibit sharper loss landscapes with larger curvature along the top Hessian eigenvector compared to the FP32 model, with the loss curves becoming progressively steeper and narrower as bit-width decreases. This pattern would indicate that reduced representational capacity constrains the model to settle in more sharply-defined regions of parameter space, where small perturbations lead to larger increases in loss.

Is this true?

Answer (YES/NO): NO